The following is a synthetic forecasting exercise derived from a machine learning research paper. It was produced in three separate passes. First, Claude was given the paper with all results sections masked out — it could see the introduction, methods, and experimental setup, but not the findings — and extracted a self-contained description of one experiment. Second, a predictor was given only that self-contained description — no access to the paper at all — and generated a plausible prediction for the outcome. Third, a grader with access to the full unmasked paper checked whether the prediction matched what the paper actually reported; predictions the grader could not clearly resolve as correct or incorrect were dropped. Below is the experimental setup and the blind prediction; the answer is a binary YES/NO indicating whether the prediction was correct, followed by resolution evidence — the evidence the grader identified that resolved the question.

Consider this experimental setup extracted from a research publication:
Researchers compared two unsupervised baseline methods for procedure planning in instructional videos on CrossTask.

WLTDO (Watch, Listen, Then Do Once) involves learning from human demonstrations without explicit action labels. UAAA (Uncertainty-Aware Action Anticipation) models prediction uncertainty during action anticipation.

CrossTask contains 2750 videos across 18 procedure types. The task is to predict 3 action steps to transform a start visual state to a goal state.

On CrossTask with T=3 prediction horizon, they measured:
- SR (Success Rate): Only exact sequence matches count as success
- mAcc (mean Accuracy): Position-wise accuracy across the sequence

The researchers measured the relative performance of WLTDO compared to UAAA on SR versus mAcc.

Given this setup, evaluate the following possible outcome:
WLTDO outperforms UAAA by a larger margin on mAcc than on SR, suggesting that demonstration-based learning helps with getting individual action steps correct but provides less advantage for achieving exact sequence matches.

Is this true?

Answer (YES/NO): NO